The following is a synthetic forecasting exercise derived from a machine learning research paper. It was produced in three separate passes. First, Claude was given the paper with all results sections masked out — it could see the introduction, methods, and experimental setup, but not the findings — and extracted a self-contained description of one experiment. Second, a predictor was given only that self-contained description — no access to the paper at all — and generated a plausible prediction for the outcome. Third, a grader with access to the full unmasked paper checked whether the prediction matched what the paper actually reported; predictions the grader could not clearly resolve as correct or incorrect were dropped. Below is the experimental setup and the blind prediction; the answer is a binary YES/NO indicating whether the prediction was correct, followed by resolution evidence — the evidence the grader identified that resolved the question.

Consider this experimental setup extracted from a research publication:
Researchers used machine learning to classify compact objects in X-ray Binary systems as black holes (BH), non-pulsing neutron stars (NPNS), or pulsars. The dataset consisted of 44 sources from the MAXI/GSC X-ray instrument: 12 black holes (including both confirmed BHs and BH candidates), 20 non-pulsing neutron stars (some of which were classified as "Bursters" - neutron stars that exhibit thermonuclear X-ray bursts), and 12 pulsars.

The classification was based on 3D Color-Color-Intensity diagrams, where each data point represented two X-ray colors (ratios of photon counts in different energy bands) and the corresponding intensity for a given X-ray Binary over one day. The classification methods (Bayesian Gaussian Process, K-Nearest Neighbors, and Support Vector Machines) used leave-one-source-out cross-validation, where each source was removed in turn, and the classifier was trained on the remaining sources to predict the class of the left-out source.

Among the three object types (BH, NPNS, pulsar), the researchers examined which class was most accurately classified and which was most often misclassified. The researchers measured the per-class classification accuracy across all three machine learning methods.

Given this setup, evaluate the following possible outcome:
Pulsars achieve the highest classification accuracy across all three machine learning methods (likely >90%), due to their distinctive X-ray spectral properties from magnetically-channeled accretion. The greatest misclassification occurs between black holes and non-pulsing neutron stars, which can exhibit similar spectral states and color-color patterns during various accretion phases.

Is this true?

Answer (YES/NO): YES